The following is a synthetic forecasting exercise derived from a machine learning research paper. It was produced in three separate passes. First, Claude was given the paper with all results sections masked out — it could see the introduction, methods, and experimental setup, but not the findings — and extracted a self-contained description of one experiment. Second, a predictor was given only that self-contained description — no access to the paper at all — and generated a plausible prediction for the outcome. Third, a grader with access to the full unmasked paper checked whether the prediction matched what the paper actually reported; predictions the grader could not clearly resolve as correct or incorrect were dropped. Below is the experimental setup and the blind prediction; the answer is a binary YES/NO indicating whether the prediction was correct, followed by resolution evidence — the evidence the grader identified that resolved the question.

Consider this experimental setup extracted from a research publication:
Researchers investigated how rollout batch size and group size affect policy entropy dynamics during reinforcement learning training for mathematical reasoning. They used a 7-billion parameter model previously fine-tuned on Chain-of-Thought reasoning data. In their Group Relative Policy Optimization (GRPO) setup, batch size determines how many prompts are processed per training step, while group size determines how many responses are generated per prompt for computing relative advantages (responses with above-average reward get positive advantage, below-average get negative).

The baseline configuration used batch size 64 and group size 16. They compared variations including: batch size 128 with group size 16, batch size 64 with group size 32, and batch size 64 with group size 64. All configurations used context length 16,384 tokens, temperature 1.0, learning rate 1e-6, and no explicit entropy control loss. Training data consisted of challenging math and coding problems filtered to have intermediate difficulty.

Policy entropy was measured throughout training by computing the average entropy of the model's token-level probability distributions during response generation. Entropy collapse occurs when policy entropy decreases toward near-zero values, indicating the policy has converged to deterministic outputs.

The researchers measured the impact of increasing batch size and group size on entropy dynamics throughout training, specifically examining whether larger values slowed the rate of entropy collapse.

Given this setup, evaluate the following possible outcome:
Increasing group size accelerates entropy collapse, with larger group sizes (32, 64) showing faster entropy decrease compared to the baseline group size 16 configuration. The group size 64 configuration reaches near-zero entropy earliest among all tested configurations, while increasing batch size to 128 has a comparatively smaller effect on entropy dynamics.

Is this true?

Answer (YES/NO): NO